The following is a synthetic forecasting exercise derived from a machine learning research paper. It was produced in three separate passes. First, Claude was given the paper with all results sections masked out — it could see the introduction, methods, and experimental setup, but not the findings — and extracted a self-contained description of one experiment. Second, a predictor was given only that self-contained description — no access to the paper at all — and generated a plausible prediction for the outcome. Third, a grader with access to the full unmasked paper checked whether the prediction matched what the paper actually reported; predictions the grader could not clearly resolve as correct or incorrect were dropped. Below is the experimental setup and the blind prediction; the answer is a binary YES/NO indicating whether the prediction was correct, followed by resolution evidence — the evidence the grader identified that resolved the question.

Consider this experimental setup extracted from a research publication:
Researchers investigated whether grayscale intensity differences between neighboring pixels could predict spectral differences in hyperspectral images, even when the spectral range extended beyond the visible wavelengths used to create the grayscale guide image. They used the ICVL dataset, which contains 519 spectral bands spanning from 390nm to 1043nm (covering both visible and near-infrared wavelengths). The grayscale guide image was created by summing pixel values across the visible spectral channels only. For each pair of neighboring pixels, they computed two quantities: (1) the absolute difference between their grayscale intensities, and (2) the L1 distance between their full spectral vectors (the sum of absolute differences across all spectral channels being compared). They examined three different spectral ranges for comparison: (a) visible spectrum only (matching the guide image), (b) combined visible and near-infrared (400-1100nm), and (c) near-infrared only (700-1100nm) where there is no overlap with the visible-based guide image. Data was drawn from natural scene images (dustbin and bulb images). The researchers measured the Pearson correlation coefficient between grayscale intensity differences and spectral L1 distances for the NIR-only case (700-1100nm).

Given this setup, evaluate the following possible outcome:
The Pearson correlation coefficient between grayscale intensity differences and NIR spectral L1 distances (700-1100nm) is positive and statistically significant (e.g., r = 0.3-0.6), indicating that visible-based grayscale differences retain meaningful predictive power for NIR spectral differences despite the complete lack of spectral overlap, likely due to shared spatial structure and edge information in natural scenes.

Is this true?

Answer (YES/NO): NO